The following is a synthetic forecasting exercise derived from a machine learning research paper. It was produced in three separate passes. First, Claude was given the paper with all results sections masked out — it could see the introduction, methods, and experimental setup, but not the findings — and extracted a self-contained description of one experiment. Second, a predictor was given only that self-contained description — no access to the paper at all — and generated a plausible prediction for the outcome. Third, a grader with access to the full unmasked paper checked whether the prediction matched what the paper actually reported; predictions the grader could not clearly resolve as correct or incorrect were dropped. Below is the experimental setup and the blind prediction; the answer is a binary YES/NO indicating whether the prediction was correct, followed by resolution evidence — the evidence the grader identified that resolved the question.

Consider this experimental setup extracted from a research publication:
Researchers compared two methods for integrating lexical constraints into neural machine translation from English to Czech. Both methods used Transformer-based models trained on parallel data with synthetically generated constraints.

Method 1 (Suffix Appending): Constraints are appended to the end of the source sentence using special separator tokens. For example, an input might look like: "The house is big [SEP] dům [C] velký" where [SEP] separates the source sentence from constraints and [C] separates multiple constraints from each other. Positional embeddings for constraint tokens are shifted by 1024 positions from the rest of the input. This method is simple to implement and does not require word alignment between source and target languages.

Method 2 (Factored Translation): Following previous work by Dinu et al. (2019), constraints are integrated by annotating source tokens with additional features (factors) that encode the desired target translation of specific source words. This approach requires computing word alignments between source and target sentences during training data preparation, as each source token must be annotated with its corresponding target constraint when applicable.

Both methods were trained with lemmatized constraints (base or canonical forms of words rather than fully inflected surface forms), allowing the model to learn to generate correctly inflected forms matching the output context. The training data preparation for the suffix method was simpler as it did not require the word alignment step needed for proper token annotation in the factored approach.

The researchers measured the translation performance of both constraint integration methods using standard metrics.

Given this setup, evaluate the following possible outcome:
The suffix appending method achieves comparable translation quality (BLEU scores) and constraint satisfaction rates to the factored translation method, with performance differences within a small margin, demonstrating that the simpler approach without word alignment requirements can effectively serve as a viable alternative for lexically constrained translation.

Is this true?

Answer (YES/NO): YES